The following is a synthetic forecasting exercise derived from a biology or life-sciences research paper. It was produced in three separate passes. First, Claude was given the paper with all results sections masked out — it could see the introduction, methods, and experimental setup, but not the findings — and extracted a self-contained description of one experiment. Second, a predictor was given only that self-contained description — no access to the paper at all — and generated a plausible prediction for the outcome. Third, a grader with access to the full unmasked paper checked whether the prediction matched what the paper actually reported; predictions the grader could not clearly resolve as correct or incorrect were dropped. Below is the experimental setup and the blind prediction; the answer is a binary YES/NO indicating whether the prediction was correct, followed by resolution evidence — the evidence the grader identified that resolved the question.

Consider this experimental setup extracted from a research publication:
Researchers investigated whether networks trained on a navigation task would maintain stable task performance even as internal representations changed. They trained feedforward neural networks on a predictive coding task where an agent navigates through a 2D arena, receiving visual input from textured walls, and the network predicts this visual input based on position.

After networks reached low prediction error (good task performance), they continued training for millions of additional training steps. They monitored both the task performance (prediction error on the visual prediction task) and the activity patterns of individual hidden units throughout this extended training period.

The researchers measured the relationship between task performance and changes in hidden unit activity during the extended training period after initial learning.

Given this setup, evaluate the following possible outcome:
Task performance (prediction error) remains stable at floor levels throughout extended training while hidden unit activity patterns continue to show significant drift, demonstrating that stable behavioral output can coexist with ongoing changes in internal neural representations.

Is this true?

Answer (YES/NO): YES